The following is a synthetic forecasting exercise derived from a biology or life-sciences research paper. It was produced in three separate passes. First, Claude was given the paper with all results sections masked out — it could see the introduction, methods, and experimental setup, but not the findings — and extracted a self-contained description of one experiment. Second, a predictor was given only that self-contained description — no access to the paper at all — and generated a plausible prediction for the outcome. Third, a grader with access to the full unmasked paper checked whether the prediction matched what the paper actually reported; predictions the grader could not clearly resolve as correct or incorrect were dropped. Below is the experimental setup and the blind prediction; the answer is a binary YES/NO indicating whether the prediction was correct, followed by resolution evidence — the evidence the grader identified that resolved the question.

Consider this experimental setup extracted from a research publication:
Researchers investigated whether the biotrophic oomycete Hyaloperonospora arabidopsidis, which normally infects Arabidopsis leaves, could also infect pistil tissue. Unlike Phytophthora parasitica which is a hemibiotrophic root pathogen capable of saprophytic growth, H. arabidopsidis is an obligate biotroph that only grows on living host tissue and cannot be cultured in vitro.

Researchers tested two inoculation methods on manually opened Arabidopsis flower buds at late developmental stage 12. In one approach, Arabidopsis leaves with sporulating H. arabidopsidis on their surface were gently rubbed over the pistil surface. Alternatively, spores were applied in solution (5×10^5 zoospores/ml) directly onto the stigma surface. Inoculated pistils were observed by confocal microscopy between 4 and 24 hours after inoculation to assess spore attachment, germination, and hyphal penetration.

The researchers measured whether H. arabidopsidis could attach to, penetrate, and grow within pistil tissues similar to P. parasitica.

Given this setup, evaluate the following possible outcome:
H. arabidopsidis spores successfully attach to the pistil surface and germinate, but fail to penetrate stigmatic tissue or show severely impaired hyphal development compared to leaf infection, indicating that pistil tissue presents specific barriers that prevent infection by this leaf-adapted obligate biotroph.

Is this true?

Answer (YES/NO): YES